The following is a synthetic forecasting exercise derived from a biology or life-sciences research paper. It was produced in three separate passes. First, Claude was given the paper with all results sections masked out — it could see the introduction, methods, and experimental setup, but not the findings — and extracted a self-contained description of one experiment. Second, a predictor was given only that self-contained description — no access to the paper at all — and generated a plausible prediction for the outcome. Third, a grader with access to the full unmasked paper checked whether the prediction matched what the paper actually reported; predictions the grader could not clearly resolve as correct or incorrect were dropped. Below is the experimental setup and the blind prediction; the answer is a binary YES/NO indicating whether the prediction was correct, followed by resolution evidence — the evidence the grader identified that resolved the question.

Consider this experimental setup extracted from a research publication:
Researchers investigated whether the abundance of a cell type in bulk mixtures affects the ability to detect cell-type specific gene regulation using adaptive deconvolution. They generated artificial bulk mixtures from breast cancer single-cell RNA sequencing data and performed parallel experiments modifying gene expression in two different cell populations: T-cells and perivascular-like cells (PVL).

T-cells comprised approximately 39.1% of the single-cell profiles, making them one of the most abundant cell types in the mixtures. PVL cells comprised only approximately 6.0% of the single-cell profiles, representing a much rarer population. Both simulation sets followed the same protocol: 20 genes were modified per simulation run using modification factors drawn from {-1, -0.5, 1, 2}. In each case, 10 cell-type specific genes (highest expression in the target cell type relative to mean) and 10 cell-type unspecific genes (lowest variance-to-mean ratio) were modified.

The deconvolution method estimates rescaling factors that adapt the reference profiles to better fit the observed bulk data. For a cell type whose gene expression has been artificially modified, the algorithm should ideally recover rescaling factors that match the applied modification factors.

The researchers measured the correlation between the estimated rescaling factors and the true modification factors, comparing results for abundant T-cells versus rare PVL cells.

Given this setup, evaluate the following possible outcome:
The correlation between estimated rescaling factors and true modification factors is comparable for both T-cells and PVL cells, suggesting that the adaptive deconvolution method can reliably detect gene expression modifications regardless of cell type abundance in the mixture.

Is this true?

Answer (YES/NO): YES